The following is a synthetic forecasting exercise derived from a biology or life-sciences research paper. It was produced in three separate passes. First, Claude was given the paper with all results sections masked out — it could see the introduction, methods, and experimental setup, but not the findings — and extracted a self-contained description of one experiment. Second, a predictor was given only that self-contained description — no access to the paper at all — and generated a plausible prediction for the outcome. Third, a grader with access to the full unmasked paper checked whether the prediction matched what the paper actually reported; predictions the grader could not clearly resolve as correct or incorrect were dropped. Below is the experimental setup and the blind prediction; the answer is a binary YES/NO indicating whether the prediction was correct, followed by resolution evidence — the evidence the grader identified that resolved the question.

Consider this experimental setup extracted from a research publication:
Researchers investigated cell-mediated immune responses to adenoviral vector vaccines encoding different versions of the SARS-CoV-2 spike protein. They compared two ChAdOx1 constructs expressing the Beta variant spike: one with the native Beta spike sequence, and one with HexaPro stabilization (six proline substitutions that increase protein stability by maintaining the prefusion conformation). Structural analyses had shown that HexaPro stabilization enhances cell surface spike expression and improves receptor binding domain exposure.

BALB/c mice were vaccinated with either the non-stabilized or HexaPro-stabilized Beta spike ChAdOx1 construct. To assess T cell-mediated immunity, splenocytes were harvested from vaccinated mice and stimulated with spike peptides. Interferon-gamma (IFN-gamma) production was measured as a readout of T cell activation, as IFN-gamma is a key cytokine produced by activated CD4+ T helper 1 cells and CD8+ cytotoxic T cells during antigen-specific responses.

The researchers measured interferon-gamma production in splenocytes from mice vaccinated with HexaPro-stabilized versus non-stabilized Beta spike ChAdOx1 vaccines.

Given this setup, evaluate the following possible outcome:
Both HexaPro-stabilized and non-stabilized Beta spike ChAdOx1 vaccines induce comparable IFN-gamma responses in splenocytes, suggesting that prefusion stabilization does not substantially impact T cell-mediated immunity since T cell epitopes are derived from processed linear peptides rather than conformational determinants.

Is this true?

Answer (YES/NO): NO